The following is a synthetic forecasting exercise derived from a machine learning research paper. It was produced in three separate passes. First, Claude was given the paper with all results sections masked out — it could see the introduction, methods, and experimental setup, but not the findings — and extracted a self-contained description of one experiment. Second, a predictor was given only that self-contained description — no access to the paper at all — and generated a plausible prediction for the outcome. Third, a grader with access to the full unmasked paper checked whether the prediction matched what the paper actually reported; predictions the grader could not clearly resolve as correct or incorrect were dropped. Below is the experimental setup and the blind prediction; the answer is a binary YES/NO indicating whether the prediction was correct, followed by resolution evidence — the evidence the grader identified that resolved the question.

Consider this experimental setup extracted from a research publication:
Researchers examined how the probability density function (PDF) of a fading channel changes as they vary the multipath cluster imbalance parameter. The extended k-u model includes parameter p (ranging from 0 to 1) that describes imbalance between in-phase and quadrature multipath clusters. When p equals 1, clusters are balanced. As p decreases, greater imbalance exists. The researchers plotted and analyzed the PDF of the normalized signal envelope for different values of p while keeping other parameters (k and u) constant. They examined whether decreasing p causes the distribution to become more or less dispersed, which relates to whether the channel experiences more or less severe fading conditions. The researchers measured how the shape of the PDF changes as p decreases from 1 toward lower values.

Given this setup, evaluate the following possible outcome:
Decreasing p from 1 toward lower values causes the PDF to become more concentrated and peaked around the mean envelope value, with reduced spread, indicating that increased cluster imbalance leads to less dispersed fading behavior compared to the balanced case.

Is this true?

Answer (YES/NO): NO